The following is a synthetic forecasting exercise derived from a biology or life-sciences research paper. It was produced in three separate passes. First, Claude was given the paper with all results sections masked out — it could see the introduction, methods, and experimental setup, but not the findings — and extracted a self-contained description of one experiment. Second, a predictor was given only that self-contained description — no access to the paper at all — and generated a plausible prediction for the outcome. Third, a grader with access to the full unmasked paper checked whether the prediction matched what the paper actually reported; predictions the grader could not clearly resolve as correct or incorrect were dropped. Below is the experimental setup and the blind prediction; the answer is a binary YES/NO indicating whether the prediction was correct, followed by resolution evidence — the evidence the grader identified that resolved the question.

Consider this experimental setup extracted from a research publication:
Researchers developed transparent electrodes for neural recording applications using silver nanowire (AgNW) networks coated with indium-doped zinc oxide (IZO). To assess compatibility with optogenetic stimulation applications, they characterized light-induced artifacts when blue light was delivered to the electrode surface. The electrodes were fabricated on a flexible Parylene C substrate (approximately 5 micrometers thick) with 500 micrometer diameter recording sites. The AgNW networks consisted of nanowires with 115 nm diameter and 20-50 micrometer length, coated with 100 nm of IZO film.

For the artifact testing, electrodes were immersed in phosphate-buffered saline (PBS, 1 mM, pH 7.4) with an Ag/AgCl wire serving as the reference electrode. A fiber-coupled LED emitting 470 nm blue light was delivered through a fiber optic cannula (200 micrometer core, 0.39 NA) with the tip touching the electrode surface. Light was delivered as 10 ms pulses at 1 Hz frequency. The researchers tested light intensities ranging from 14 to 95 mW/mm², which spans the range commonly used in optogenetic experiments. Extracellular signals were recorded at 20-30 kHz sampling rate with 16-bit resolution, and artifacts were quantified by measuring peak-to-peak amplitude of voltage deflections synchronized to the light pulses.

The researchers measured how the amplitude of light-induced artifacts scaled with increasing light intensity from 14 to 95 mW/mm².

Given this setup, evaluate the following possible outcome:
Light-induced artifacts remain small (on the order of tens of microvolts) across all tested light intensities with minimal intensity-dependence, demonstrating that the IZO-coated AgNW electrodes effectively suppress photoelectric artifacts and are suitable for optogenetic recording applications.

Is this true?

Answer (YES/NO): NO